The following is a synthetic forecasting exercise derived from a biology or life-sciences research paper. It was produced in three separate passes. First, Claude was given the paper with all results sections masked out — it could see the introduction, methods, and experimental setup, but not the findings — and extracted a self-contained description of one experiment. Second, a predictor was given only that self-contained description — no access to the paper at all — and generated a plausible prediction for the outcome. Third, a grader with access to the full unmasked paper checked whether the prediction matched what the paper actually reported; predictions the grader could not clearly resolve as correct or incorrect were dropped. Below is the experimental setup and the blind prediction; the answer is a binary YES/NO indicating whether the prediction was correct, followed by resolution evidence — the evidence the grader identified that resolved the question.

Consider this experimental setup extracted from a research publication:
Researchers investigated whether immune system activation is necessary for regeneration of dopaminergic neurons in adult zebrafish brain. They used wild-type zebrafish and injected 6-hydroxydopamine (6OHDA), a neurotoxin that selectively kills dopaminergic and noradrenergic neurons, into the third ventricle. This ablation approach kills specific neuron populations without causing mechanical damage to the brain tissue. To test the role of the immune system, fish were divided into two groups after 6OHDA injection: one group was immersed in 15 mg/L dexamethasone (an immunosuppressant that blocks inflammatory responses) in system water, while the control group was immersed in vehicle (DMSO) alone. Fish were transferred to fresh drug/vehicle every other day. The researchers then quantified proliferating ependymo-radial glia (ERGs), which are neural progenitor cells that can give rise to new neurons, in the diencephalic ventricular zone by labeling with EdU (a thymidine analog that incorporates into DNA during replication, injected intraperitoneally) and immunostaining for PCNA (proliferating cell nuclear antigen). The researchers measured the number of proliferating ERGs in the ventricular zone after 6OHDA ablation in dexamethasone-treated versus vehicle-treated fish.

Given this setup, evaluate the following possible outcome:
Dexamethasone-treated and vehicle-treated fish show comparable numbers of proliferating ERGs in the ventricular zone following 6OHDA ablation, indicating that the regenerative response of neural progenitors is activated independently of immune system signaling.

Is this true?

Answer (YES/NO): NO